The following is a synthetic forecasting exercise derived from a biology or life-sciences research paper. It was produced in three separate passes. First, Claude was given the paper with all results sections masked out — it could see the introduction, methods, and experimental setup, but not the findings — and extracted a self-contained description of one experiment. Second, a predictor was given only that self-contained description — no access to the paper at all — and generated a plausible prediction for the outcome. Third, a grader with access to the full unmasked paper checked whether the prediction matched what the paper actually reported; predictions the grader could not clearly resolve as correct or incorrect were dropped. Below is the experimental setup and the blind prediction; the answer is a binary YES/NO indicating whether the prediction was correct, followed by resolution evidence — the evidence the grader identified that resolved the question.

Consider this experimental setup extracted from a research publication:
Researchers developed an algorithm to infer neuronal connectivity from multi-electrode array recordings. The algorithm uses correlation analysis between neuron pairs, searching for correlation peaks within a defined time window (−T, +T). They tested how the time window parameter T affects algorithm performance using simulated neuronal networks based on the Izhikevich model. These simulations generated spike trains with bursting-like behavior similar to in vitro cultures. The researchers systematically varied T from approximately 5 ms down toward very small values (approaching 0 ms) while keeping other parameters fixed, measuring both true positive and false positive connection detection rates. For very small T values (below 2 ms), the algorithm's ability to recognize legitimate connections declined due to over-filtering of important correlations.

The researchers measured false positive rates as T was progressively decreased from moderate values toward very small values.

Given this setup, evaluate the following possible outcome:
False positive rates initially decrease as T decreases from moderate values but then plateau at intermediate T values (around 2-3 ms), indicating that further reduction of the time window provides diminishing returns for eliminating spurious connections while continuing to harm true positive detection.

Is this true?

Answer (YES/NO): NO